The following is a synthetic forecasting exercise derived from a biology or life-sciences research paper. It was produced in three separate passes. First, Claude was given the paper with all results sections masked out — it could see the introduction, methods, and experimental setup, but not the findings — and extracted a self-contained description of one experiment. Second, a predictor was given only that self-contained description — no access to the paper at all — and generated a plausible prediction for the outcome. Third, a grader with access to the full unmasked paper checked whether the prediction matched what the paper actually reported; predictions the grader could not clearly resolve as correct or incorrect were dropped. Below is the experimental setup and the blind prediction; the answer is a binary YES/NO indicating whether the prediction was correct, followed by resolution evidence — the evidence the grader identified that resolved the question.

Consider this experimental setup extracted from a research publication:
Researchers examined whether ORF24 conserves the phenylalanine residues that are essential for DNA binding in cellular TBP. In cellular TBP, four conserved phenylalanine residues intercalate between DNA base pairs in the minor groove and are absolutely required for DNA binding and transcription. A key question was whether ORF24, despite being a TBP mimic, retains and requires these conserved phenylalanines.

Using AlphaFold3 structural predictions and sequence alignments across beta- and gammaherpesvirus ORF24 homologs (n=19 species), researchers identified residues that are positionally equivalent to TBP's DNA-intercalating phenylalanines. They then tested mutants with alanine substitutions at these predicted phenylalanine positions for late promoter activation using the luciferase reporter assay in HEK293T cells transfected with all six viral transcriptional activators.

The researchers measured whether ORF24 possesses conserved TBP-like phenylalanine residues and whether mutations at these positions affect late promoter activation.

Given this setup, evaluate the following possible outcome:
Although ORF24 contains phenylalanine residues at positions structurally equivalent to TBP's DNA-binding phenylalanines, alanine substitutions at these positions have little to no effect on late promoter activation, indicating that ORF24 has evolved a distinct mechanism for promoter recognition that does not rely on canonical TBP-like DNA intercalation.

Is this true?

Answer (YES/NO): NO